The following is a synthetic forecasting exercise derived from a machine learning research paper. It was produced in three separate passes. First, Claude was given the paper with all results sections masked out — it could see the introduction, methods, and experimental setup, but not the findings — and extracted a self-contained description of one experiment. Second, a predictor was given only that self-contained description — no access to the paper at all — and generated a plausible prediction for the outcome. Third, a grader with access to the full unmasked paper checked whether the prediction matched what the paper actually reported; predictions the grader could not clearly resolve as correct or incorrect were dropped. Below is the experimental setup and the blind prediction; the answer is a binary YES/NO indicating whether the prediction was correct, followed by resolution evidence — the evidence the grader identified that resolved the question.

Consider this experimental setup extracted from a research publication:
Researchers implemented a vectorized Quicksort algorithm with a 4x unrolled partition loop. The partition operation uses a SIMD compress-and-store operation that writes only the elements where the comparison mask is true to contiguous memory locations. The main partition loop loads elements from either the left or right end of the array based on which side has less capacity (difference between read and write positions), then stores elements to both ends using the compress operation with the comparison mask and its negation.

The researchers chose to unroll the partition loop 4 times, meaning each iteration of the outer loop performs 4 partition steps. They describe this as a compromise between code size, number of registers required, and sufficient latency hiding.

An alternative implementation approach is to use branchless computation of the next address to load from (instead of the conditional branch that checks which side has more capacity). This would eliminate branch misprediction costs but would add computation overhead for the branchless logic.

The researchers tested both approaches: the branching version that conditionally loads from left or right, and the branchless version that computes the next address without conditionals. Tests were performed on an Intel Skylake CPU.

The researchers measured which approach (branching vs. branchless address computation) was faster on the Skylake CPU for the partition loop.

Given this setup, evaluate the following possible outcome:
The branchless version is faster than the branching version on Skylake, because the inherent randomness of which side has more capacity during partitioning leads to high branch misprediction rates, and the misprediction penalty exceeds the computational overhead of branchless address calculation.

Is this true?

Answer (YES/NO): NO